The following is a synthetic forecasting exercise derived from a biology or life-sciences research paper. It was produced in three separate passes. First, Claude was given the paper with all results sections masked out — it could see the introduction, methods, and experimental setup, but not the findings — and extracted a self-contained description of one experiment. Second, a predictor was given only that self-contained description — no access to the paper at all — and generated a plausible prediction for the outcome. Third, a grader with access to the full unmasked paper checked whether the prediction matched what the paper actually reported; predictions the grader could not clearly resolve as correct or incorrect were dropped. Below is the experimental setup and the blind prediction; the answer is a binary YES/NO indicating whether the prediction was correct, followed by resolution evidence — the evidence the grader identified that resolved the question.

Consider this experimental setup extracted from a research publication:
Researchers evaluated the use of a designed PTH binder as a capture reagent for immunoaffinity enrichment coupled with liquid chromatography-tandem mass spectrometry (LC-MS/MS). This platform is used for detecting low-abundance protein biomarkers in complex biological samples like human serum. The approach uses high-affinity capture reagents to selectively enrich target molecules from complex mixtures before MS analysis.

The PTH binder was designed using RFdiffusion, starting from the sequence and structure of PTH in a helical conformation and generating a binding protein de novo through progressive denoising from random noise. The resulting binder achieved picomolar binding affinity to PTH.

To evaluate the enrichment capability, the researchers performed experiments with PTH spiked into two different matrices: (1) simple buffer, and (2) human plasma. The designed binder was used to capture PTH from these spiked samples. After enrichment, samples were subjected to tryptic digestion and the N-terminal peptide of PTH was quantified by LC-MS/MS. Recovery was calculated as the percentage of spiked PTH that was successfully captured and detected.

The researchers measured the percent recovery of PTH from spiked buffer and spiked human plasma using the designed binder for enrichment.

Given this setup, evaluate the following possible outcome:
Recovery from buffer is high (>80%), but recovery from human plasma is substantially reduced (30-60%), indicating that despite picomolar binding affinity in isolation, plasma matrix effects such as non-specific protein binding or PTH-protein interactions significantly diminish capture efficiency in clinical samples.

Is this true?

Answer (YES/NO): NO